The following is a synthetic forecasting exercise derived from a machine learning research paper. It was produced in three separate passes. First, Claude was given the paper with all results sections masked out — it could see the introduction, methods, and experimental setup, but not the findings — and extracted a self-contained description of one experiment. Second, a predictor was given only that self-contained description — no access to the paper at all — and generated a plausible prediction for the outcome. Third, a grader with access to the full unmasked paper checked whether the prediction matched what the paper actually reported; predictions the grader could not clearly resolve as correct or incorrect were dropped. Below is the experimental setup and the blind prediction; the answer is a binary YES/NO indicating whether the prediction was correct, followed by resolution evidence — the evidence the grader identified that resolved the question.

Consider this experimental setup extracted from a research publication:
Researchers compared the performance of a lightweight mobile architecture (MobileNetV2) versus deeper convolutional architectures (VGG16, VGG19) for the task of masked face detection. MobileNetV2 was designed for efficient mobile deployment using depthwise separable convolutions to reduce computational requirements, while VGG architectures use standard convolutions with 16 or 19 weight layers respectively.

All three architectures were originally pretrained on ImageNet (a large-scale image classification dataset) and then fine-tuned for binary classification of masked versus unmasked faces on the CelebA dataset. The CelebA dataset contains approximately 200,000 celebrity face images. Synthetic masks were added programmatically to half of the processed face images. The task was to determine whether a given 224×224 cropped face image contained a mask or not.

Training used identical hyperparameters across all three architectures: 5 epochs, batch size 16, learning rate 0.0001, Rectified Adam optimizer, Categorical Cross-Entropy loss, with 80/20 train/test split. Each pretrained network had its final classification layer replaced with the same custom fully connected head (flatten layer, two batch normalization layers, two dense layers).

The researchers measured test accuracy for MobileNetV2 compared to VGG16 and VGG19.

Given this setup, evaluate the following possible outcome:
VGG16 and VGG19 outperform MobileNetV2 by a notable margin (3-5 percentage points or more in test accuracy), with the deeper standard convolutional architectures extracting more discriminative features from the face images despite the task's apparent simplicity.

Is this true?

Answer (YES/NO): NO